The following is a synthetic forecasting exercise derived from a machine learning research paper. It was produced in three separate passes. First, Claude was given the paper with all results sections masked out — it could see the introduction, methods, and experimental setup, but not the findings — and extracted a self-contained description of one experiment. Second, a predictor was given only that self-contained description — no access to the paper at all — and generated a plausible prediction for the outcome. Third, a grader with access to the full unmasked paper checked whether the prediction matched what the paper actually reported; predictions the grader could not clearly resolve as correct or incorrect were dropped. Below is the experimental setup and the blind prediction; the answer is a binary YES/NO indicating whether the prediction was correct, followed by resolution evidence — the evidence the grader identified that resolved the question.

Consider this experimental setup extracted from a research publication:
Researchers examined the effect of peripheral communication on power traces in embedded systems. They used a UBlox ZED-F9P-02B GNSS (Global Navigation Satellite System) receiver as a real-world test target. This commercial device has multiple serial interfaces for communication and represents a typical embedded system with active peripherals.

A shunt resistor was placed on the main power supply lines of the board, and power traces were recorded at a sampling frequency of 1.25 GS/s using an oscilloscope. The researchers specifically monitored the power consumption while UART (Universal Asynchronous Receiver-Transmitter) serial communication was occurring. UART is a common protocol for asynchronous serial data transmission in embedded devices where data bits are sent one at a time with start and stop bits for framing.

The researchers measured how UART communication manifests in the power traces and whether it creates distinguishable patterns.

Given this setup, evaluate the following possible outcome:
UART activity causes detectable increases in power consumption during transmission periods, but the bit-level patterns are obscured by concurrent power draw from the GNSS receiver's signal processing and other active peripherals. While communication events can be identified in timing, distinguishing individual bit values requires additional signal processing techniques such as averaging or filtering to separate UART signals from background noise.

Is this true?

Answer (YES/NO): NO